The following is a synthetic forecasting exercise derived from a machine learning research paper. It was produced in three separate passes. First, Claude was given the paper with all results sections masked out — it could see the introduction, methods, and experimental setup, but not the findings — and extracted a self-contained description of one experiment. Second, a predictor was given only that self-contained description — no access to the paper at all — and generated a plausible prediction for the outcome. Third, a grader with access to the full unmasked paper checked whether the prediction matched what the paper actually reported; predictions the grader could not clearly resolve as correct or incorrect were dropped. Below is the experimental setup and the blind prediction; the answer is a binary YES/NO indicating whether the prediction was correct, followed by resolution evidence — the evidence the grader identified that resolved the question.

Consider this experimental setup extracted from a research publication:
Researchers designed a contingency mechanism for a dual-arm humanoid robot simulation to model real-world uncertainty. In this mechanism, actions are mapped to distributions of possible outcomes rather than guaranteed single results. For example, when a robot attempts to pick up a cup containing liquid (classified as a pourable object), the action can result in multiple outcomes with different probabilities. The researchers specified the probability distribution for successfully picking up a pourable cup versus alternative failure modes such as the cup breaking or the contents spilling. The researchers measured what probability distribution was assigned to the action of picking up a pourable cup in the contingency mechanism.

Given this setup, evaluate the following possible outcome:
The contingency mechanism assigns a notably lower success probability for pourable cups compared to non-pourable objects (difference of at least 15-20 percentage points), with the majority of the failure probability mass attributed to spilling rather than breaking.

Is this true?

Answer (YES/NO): NO